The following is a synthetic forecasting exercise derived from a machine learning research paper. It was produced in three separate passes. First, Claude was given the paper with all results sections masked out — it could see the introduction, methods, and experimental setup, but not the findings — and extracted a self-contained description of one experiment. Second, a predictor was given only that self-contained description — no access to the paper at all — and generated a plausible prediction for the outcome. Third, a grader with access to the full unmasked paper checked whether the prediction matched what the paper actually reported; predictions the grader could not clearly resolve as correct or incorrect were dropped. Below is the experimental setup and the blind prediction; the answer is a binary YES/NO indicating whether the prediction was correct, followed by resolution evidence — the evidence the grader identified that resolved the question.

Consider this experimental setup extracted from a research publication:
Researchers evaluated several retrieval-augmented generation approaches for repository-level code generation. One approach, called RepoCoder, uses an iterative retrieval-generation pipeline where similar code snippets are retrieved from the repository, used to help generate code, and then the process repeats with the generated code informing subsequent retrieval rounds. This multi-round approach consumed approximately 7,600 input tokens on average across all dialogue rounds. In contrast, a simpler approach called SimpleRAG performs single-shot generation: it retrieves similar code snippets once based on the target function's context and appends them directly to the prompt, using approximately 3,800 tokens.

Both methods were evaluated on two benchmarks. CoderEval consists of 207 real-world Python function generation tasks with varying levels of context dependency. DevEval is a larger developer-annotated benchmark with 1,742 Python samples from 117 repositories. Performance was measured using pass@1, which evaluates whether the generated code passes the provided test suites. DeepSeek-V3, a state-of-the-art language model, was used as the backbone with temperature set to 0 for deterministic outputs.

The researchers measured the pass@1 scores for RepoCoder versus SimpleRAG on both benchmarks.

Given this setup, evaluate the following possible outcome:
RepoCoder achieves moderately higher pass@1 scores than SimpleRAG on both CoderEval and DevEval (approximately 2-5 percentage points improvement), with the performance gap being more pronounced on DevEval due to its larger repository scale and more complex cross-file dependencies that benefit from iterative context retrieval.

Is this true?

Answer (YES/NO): NO